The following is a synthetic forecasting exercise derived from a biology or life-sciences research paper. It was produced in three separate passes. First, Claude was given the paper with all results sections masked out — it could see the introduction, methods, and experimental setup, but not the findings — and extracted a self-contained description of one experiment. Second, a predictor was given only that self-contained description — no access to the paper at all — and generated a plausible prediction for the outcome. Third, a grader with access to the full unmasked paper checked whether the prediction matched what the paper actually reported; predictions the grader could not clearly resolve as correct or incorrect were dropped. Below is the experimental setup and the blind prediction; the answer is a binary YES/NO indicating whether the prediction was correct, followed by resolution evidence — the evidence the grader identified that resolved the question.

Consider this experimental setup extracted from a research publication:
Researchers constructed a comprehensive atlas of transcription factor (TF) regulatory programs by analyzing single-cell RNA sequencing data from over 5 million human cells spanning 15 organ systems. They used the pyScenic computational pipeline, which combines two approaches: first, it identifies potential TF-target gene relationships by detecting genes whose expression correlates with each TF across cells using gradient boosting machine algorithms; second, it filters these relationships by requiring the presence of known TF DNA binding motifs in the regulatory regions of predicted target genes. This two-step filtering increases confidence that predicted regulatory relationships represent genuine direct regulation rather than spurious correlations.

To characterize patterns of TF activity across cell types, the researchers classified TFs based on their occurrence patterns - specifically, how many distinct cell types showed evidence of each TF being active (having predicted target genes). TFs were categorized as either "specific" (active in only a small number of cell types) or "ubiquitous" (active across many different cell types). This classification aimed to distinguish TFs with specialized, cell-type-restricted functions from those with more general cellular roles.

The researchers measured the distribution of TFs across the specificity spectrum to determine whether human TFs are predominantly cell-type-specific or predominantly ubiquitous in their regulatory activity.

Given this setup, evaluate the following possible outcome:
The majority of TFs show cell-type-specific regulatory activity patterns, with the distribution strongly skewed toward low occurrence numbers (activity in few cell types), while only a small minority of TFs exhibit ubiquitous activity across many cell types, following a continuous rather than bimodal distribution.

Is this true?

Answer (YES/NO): YES